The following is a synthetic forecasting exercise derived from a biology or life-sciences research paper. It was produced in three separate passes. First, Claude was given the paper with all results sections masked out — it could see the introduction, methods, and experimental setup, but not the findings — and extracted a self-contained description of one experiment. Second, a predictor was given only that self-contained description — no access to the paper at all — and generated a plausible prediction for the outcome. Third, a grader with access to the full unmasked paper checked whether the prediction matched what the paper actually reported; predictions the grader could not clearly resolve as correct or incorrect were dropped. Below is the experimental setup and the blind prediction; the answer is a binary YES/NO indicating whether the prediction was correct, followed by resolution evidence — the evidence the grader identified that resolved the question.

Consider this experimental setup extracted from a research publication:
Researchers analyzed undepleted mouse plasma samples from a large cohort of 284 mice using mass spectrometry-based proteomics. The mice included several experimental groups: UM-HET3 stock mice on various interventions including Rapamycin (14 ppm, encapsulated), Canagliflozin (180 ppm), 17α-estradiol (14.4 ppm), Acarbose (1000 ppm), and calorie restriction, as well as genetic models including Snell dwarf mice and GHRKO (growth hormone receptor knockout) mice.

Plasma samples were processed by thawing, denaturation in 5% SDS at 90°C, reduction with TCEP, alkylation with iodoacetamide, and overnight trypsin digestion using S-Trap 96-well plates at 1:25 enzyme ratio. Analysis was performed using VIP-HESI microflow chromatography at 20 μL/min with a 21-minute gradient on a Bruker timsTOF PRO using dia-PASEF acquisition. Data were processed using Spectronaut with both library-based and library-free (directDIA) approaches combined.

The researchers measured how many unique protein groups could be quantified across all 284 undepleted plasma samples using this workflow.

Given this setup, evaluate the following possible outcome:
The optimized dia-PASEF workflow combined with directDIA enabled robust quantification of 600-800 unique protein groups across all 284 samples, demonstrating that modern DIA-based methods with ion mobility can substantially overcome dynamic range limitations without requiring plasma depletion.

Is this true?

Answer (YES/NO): NO